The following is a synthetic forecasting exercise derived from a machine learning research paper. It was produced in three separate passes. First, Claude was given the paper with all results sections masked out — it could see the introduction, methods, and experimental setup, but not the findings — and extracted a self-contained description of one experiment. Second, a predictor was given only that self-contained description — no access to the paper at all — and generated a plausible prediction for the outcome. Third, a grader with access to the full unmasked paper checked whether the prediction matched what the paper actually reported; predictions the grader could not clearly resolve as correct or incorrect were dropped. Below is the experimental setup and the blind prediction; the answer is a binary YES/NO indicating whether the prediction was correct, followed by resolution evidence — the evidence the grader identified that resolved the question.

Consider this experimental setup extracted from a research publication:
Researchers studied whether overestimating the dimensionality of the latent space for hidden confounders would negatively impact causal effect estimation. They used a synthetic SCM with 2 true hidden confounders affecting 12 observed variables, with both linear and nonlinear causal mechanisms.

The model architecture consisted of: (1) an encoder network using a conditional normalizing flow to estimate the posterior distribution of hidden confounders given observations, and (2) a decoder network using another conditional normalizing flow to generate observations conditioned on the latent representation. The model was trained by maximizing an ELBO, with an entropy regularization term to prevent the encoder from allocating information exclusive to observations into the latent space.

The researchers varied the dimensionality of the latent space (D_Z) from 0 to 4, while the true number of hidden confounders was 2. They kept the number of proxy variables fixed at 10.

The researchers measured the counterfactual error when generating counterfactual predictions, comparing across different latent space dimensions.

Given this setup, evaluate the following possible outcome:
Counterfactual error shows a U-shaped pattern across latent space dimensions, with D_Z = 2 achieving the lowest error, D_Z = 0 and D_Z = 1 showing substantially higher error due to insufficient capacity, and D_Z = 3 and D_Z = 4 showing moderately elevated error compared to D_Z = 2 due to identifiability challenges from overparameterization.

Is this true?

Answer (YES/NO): NO